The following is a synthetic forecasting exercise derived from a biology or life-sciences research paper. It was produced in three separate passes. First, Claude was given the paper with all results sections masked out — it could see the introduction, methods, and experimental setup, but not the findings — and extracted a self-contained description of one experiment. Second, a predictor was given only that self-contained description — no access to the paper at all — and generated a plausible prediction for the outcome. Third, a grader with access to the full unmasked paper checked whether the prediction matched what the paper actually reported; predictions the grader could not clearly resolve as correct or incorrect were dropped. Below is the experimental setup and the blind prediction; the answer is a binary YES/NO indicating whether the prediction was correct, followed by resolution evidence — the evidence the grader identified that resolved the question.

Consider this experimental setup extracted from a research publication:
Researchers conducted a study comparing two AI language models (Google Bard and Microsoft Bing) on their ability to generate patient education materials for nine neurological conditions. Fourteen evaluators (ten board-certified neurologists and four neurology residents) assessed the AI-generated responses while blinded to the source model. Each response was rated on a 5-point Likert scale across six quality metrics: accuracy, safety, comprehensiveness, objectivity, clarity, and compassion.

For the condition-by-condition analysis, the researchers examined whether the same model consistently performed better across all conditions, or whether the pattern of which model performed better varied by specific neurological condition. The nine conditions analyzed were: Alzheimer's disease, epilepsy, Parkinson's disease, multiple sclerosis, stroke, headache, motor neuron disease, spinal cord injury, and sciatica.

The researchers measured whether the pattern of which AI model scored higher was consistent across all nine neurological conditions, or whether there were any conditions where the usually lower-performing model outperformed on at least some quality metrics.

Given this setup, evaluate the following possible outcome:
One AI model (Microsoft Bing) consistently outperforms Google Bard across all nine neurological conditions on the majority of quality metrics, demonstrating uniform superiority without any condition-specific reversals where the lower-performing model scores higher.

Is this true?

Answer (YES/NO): NO